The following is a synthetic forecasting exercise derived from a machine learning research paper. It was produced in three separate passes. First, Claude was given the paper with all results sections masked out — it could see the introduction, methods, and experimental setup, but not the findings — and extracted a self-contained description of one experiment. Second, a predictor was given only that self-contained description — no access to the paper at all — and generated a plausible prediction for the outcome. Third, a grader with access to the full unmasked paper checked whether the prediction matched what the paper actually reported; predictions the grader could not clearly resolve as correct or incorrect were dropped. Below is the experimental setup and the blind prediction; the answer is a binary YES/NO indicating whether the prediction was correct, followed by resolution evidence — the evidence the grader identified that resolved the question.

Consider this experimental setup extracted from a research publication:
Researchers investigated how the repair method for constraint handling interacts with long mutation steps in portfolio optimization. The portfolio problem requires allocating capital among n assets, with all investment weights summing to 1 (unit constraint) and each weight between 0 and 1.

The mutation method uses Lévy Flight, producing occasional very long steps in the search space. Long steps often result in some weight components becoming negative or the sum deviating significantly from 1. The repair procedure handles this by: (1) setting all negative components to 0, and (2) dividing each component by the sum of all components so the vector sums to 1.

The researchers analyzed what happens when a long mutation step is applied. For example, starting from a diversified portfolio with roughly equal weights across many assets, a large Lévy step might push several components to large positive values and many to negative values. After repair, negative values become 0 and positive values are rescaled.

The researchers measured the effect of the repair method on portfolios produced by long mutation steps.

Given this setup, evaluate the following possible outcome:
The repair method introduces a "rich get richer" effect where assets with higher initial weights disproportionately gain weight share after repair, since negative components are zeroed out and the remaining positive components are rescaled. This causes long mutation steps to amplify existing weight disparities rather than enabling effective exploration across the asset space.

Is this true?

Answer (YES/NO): NO